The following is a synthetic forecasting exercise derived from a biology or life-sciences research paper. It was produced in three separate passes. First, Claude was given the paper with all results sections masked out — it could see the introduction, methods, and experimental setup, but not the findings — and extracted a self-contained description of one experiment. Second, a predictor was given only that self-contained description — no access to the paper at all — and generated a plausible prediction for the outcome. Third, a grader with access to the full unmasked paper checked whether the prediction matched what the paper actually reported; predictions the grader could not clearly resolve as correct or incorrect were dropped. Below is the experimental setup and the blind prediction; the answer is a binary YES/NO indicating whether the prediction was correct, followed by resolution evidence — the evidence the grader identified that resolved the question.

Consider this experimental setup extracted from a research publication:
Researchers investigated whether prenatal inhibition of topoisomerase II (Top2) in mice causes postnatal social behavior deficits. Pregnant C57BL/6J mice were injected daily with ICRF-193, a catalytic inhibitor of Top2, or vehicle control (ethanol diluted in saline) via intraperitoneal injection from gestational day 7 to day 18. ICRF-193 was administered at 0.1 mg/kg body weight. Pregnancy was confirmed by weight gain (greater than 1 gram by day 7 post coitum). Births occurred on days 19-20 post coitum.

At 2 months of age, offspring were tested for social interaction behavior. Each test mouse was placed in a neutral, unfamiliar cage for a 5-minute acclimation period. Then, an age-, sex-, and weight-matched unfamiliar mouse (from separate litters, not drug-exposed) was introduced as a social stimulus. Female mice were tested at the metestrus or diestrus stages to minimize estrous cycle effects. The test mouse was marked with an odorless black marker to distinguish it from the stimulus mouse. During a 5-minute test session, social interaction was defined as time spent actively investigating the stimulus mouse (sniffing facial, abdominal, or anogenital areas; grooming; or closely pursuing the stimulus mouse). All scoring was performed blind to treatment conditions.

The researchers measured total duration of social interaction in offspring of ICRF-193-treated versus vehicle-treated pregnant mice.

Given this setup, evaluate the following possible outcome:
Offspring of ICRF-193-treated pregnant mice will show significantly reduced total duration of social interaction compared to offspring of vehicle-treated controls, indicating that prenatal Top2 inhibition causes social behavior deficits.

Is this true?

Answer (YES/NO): YES